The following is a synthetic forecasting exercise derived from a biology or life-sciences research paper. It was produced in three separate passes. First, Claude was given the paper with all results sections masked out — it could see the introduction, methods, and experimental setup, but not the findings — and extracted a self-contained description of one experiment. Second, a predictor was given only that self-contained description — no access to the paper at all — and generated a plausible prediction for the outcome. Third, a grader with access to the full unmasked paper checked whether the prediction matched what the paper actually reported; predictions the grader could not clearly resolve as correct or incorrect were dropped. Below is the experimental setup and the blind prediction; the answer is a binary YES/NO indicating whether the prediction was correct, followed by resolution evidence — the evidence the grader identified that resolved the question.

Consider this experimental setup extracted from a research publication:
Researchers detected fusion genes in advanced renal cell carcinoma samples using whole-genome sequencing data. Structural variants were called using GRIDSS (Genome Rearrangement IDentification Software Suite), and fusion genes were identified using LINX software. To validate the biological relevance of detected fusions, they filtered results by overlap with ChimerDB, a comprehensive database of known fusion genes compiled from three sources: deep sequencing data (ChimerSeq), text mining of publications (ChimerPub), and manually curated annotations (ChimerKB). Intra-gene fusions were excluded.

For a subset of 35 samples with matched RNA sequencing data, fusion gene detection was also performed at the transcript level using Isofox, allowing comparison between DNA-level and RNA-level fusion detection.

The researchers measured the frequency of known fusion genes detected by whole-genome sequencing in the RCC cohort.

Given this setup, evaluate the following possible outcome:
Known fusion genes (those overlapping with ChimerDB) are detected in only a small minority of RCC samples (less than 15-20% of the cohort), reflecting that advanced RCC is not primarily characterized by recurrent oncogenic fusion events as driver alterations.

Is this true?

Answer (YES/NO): YES